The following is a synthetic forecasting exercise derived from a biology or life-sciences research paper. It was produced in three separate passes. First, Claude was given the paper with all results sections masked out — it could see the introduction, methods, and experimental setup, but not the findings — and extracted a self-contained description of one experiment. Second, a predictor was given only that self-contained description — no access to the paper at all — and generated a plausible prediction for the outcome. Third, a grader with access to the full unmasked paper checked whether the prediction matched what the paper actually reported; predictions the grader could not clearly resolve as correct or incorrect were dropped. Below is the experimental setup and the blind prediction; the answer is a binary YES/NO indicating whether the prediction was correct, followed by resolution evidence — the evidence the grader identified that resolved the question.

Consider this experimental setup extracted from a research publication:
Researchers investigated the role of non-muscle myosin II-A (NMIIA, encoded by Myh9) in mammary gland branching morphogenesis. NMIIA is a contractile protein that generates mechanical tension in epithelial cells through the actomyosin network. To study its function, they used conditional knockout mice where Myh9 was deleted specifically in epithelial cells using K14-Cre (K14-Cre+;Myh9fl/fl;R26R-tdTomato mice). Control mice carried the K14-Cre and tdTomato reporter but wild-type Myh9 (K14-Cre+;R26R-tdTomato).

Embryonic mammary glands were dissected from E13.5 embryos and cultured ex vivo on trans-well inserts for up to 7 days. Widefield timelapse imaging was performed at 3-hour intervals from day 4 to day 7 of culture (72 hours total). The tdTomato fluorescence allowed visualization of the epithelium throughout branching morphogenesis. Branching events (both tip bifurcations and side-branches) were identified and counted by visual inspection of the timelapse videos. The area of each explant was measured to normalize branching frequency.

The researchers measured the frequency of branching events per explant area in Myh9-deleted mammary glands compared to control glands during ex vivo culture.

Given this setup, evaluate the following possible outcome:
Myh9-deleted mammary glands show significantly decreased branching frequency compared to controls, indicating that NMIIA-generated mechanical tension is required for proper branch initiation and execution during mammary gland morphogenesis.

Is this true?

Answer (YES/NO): NO